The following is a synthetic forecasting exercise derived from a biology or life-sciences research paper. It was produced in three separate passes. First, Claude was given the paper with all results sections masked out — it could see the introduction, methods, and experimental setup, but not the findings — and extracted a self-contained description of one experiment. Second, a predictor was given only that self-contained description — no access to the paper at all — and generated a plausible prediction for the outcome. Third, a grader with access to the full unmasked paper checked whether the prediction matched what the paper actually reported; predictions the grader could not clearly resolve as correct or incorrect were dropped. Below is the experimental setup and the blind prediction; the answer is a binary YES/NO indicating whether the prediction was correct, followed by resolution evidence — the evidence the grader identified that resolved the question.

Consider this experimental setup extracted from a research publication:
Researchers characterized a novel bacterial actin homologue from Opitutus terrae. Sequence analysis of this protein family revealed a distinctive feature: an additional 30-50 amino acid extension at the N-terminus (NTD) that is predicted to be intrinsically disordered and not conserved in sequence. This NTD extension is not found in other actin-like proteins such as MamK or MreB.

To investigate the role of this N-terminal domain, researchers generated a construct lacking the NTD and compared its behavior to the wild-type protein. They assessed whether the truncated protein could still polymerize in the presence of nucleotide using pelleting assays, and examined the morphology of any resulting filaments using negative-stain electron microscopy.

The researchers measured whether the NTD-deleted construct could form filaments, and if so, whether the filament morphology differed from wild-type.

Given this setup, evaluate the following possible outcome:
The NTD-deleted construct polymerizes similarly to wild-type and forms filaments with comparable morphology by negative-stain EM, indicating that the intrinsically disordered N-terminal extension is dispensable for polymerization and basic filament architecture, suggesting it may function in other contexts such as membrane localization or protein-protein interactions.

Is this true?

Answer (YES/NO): NO